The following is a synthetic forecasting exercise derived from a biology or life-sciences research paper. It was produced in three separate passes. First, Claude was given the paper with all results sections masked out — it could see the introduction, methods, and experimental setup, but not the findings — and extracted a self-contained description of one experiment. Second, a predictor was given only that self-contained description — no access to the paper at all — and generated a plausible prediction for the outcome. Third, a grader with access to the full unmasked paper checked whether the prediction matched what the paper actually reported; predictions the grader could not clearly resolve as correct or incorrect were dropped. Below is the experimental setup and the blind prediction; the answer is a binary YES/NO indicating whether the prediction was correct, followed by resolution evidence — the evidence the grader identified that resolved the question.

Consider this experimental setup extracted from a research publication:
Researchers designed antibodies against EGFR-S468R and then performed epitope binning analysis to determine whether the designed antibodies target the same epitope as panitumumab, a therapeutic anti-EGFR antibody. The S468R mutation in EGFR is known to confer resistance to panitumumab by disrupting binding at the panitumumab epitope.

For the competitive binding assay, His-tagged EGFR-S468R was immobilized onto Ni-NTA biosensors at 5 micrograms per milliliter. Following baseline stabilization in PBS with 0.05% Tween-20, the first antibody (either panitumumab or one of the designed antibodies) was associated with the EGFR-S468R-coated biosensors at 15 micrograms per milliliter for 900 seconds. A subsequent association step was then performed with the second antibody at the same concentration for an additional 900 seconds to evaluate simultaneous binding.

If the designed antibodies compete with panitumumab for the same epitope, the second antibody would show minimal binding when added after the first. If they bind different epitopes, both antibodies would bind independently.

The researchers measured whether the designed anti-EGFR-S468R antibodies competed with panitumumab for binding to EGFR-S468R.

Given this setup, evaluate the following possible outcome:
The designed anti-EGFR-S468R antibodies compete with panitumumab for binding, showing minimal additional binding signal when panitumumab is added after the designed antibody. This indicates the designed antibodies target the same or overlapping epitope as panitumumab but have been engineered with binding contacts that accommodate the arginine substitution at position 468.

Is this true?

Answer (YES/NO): YES